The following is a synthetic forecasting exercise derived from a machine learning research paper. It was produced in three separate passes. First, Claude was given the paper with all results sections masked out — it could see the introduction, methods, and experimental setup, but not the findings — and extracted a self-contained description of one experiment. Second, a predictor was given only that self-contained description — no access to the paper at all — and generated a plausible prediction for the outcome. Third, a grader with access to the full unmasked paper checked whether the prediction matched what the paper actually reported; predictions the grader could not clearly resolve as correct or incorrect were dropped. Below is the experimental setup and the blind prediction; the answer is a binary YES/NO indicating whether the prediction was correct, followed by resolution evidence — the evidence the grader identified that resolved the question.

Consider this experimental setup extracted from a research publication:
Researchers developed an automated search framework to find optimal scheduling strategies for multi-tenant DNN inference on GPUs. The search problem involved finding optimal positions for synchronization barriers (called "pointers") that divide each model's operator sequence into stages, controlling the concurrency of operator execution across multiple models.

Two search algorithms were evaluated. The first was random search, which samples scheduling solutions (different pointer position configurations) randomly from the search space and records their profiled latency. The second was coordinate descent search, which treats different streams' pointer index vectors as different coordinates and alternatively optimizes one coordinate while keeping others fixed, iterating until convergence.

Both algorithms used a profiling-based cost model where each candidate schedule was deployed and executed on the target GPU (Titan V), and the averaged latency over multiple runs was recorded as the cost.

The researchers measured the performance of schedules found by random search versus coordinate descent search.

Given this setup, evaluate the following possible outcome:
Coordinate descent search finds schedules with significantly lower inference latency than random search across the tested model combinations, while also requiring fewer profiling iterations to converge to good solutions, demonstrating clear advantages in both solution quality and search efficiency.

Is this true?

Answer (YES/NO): NO